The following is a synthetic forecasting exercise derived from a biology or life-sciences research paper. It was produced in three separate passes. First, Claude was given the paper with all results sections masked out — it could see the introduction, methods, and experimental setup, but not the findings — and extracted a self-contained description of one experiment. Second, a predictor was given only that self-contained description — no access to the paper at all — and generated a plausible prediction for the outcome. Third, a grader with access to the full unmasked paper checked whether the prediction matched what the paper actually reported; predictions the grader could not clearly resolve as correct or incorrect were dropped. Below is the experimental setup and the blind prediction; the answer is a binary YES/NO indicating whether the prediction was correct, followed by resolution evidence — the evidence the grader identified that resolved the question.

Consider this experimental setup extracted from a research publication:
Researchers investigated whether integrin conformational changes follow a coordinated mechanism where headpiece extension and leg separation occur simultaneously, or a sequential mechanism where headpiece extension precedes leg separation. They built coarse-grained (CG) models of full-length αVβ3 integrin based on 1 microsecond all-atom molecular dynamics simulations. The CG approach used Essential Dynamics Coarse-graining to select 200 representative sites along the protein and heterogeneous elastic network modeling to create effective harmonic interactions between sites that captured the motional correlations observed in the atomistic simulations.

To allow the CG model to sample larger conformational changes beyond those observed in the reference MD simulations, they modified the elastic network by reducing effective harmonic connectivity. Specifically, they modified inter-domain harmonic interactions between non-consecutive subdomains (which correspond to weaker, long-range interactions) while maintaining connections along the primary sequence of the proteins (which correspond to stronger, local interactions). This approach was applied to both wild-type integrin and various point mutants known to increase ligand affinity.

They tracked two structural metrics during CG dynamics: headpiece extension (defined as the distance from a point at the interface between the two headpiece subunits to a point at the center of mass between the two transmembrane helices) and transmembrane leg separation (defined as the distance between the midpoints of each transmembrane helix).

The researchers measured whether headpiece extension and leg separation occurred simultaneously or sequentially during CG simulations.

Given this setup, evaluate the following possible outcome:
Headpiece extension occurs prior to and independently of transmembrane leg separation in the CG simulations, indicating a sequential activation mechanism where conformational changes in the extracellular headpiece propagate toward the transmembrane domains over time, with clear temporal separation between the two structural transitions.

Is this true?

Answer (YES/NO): YES